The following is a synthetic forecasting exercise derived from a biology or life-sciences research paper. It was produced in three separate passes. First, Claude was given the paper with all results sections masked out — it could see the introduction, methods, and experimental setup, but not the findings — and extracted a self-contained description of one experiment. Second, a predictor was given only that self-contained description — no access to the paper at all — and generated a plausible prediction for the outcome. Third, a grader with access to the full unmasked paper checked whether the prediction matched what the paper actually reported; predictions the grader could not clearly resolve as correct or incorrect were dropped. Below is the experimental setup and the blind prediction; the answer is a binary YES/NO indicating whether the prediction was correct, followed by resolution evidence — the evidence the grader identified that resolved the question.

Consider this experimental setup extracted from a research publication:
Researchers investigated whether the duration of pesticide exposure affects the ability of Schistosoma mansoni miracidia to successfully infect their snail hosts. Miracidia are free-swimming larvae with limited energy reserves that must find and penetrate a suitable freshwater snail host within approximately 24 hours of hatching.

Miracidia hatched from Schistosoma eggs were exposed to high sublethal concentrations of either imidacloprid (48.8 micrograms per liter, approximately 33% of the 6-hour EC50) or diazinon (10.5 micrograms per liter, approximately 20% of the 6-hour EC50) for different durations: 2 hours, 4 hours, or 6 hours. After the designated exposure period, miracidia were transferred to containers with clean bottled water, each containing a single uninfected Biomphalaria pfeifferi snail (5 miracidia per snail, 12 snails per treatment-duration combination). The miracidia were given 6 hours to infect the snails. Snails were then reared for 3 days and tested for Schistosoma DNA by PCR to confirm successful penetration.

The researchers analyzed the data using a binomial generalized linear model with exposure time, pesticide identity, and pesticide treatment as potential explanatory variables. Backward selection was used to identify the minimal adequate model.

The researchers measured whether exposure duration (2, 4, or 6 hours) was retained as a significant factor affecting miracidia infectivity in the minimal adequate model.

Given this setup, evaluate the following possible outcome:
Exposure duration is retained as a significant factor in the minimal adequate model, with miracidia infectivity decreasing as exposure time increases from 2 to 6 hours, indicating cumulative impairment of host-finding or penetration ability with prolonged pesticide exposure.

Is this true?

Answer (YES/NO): NO